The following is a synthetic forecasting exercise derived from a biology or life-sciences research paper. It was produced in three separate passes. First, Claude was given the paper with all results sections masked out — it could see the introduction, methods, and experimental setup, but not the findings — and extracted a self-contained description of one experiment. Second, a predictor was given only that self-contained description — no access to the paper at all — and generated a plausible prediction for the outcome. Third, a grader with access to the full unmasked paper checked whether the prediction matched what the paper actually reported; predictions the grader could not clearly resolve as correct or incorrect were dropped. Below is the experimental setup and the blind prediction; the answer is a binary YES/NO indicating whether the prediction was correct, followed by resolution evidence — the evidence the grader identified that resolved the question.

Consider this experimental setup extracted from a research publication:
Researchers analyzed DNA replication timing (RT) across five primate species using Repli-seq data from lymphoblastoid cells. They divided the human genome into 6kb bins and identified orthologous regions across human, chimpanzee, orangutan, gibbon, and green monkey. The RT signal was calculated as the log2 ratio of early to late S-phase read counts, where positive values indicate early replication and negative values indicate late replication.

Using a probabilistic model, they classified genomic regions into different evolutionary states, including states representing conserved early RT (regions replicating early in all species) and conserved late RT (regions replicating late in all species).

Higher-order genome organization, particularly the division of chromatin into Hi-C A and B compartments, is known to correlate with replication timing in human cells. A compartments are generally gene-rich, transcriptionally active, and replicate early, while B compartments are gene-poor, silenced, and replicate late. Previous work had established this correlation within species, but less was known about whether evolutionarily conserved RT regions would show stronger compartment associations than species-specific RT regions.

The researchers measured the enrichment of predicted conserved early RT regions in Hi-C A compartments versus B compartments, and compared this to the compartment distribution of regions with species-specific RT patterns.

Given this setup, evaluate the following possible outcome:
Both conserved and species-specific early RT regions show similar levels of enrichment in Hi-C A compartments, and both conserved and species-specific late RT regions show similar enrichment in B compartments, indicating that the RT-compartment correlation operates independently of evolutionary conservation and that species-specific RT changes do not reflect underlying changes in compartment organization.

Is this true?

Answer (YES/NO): NO